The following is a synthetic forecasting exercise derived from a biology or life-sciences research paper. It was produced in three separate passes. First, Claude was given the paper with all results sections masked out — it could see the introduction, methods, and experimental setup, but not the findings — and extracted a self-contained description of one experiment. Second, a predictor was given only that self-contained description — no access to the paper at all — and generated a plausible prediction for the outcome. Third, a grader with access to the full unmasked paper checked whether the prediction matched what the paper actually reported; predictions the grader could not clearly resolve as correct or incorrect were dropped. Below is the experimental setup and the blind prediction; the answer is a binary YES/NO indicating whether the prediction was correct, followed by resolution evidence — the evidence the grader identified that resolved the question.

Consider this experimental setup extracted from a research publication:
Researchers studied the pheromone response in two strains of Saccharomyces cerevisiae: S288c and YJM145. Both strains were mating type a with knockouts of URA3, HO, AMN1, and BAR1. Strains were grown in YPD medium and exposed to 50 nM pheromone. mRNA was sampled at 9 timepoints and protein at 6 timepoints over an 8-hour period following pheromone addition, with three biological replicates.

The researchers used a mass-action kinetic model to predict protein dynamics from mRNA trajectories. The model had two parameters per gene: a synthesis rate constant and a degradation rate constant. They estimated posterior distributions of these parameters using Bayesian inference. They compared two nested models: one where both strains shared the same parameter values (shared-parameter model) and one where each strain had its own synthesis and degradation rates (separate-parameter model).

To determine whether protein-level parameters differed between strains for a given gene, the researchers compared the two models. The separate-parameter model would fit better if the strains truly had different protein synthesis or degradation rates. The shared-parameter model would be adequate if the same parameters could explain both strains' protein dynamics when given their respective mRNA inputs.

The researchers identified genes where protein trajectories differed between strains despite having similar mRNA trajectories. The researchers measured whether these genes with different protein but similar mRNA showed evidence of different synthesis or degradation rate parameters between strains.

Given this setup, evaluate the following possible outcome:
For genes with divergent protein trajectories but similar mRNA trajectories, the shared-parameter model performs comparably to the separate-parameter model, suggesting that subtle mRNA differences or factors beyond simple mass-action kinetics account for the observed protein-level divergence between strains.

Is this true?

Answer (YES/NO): NO